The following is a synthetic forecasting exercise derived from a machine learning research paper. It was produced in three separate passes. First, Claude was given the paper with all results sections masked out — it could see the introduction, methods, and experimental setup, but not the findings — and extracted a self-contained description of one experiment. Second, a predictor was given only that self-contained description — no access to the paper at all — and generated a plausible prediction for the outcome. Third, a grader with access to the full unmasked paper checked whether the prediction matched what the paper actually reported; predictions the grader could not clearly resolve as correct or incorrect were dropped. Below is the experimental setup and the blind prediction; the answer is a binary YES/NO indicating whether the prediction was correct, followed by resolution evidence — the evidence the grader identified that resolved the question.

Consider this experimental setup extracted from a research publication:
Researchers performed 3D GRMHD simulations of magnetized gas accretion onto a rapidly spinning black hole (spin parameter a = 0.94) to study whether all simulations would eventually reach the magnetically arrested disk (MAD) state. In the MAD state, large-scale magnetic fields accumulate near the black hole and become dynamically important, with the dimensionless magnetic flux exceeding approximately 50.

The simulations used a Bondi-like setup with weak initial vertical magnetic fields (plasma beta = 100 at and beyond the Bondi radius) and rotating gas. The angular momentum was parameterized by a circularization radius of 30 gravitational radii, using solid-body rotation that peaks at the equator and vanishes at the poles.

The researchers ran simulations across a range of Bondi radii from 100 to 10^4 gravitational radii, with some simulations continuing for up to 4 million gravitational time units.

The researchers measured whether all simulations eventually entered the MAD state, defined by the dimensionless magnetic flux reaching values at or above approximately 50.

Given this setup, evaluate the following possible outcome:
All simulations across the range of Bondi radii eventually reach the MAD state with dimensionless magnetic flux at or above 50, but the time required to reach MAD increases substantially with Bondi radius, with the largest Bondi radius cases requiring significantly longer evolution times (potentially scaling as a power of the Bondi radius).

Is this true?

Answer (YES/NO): YES